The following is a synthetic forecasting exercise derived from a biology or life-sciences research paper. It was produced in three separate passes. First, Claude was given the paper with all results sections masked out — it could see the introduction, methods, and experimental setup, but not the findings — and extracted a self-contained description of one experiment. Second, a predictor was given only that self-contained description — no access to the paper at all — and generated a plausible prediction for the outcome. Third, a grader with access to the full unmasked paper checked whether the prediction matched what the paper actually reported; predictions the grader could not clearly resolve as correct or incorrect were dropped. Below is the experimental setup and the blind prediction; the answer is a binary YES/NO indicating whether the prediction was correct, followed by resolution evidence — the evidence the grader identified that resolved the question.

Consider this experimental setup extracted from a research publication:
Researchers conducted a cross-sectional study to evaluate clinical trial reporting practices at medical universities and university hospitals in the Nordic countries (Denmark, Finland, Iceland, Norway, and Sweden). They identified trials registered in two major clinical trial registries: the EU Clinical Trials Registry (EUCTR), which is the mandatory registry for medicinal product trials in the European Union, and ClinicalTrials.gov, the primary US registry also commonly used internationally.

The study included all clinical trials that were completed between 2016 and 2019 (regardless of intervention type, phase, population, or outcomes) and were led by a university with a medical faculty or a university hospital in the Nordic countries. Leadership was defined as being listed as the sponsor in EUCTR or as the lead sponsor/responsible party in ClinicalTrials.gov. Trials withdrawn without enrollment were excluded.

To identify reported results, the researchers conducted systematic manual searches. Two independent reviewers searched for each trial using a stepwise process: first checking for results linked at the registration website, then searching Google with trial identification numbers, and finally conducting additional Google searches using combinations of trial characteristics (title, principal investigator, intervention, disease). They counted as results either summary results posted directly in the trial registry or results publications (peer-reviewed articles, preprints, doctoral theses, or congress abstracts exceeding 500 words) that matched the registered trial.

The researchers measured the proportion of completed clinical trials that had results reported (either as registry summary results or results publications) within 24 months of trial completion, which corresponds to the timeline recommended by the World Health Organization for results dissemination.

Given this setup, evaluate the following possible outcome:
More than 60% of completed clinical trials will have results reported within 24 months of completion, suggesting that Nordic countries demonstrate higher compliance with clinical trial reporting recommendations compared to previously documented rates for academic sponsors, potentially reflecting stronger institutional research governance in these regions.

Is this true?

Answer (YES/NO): NO